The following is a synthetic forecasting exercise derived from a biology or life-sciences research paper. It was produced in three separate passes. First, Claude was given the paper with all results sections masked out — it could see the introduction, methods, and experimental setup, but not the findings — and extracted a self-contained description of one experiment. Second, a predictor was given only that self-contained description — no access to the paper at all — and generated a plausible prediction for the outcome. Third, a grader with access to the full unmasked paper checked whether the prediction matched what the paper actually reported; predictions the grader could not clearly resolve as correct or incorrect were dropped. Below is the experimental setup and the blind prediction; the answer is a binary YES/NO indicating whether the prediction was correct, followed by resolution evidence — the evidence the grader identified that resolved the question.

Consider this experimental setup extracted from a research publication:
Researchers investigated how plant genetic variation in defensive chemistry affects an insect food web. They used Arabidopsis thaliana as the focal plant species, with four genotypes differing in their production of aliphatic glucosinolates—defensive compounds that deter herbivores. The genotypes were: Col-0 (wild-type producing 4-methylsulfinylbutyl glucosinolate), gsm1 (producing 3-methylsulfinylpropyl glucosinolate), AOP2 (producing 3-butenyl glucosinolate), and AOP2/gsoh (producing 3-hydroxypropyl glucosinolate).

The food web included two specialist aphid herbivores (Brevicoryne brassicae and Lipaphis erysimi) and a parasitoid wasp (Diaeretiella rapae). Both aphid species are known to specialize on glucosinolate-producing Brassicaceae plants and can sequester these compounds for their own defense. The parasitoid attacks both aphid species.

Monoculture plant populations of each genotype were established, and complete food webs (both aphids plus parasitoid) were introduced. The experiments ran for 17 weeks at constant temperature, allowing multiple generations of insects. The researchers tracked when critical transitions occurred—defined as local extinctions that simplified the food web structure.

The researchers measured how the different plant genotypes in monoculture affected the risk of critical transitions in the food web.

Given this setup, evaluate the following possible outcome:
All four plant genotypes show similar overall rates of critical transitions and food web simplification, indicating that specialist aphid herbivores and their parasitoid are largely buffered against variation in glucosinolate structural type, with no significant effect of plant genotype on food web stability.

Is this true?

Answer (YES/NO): NO